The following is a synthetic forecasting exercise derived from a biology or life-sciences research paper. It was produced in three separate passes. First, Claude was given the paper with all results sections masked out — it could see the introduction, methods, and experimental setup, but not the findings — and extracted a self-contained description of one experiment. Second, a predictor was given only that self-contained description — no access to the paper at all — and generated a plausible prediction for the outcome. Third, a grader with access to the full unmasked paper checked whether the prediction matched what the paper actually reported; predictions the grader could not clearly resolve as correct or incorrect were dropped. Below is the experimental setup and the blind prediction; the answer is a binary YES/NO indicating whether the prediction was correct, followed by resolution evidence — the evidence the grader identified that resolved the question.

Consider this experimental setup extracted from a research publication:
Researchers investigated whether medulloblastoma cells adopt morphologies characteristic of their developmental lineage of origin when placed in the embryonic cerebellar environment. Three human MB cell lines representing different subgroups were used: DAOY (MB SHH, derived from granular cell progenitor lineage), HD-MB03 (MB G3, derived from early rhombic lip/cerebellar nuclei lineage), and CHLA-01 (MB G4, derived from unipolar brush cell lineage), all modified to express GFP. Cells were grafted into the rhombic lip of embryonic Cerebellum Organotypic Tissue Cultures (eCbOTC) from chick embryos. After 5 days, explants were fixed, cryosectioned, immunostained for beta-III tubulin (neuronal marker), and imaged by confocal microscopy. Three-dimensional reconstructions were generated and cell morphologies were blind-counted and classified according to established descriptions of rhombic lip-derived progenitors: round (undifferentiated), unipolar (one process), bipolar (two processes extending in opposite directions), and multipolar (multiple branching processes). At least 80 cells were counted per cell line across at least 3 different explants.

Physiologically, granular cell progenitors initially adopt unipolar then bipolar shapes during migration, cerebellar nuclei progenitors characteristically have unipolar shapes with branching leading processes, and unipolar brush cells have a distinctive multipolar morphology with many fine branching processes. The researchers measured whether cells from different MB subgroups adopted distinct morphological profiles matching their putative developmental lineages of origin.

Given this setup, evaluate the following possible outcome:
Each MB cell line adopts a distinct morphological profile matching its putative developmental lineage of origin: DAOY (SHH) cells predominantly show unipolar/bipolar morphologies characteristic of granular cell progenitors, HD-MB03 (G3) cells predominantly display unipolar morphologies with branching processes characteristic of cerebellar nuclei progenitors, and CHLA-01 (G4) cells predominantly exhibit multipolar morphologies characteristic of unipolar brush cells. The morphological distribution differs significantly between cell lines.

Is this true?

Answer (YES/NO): NO